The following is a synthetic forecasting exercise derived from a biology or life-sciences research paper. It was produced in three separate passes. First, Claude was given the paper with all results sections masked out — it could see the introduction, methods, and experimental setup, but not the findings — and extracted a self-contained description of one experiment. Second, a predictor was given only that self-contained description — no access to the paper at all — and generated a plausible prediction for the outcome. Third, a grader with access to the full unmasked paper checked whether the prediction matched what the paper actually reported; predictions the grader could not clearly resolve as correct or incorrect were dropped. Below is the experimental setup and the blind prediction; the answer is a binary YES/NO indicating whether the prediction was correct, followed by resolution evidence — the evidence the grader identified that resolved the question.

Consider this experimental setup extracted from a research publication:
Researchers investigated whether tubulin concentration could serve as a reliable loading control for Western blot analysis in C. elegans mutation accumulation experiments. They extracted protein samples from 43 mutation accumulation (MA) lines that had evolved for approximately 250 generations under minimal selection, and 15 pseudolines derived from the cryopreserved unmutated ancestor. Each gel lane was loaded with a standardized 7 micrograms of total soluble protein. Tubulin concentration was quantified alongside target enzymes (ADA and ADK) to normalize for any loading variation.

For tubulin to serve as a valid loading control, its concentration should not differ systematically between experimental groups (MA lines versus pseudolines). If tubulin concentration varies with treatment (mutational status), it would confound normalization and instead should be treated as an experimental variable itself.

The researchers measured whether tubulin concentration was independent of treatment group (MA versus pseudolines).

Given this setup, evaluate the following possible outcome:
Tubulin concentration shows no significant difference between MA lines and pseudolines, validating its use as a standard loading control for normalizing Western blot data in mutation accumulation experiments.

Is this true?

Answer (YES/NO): NO